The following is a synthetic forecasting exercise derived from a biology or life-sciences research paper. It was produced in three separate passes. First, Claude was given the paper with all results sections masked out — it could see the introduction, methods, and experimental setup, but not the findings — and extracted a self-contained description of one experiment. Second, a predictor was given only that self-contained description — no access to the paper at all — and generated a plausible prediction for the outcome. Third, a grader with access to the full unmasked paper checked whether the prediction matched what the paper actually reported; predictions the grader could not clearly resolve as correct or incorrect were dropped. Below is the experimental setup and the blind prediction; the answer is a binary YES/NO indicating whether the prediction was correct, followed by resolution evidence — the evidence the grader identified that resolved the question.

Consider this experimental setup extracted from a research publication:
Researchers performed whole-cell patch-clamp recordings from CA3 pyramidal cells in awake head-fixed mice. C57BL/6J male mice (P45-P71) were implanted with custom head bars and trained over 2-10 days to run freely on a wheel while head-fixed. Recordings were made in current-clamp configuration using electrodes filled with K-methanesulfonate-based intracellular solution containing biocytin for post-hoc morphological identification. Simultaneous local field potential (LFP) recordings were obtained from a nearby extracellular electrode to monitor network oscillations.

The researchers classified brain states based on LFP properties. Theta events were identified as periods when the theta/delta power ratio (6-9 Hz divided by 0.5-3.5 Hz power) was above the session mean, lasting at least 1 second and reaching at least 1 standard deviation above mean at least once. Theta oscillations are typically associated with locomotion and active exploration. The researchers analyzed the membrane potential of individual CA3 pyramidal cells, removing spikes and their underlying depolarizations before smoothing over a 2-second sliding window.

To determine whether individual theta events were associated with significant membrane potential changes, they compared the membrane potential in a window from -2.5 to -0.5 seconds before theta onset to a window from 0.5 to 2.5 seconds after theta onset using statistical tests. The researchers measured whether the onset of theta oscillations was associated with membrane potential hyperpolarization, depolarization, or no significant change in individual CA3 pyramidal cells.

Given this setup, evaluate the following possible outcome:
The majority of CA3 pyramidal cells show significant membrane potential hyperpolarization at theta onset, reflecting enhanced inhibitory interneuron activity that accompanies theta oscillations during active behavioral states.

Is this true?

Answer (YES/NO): NO